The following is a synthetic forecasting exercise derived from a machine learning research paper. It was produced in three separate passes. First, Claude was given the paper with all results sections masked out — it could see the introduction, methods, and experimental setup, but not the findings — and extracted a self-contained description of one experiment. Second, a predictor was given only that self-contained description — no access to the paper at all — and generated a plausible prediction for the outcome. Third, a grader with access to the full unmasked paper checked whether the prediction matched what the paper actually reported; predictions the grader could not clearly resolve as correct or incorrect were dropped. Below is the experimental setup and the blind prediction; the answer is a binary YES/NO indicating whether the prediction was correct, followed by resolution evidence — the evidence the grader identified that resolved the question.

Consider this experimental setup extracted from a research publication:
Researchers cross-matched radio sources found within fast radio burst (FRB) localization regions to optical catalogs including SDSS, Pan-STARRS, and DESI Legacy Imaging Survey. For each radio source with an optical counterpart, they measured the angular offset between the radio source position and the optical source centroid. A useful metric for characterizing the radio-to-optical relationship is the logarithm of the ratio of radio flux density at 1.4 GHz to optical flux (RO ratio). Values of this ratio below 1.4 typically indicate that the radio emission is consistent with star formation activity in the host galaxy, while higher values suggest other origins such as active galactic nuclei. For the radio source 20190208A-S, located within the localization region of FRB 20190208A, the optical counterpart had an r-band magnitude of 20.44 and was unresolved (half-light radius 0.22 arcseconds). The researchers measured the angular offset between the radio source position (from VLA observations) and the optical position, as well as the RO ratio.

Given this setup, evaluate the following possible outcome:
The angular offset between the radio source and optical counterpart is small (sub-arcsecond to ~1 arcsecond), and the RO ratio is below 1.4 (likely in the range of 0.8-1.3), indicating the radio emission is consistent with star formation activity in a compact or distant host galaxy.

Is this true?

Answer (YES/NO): NO